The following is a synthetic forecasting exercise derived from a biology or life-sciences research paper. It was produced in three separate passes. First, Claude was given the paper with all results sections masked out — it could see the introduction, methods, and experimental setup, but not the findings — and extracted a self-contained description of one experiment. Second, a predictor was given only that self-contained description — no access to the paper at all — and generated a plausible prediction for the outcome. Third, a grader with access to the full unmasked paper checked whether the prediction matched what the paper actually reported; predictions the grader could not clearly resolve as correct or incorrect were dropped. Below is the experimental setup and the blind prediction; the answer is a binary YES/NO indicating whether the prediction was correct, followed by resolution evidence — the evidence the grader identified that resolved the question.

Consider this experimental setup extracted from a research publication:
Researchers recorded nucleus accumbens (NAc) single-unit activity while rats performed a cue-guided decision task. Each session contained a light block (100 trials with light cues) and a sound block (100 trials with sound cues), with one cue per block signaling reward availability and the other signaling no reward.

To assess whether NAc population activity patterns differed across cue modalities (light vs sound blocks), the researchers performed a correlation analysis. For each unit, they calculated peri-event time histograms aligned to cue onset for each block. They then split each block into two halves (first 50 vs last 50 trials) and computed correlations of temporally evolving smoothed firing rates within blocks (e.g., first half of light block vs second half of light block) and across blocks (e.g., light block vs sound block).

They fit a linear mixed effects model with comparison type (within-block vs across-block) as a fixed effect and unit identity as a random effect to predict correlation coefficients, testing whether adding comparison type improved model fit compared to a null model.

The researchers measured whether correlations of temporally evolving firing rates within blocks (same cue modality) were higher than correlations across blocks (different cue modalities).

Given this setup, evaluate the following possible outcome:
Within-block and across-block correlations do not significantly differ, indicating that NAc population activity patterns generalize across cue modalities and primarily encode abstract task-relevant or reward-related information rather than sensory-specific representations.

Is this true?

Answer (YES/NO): NO